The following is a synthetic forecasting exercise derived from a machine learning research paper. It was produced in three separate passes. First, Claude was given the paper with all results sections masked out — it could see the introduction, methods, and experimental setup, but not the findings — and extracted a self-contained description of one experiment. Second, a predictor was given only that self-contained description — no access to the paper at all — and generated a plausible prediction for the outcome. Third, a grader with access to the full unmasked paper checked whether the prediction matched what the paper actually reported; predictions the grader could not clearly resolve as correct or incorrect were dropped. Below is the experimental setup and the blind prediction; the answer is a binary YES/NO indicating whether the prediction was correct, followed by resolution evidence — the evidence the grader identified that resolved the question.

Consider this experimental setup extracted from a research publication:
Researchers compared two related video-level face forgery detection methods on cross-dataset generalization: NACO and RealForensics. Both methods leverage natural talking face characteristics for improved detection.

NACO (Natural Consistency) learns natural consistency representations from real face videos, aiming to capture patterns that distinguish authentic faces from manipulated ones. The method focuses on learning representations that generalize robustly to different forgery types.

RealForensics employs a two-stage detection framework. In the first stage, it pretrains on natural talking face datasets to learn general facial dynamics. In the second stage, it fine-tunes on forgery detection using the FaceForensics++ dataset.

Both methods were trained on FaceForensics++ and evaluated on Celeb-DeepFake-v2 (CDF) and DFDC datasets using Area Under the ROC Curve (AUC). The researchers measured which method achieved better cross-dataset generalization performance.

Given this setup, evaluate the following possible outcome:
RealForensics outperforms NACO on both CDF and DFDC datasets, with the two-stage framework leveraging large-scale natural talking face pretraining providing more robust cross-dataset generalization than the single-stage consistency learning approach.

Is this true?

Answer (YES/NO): NO